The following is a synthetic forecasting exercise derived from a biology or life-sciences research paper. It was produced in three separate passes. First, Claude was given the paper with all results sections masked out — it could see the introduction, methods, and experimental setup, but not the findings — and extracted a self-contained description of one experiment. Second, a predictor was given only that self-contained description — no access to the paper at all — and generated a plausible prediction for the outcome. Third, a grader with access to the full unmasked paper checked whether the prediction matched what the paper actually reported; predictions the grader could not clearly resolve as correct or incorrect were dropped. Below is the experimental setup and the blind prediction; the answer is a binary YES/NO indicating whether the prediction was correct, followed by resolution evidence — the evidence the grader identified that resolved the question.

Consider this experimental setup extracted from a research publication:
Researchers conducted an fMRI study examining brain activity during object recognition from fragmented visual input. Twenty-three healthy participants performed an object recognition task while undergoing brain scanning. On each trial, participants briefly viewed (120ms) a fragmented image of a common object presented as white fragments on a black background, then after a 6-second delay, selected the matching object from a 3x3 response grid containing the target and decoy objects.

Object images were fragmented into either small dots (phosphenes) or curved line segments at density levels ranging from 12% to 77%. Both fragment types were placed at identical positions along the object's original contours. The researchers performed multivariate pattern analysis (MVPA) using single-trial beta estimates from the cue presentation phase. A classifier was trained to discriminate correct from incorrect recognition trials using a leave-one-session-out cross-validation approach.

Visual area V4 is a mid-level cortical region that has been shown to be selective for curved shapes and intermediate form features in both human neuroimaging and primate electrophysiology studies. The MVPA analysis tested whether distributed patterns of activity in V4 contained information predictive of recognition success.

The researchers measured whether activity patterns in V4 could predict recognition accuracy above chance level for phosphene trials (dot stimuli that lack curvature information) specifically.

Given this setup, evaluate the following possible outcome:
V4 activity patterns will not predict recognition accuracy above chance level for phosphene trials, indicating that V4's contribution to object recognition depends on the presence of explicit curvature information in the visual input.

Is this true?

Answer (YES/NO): YES